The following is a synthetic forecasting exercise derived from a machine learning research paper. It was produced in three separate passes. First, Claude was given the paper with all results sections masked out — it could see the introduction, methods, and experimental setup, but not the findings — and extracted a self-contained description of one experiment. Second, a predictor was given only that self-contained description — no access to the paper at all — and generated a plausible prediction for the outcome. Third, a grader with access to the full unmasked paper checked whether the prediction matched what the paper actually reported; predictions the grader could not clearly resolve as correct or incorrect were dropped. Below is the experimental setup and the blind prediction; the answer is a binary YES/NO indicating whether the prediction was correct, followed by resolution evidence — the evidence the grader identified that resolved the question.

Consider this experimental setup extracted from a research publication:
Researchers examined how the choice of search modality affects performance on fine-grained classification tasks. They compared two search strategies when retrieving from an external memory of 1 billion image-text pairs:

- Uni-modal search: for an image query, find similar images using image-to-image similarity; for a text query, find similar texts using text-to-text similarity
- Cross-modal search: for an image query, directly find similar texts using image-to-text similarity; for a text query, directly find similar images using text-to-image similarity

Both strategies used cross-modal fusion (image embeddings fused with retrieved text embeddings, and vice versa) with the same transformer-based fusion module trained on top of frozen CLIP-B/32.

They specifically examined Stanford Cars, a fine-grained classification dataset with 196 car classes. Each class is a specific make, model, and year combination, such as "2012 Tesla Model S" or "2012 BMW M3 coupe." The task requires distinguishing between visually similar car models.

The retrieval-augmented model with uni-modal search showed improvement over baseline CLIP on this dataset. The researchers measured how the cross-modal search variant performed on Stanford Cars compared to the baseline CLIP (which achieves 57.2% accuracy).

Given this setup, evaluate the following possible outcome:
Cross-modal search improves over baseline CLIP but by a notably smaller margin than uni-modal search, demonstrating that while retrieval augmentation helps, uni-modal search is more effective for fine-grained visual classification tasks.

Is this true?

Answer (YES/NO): NO